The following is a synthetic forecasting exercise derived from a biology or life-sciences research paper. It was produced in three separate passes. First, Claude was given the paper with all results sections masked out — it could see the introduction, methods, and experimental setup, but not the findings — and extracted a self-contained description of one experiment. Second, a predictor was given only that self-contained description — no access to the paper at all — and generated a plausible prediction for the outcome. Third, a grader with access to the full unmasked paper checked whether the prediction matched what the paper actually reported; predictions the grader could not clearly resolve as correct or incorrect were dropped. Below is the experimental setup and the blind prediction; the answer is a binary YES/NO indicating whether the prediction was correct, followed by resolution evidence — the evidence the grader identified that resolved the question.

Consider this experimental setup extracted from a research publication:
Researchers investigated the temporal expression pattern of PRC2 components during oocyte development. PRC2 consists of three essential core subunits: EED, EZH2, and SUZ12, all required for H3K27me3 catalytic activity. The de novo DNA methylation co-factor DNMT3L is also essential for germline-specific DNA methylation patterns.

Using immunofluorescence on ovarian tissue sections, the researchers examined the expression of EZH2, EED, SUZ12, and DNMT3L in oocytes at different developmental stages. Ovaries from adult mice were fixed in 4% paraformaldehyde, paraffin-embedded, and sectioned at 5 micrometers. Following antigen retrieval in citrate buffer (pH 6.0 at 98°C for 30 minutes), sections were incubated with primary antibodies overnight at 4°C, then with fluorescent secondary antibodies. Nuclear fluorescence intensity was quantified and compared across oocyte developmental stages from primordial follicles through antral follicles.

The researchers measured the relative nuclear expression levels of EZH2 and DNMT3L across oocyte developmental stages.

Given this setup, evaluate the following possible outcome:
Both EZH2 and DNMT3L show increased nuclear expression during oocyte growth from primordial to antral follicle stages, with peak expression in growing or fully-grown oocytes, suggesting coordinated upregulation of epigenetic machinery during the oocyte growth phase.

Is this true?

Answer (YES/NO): NO